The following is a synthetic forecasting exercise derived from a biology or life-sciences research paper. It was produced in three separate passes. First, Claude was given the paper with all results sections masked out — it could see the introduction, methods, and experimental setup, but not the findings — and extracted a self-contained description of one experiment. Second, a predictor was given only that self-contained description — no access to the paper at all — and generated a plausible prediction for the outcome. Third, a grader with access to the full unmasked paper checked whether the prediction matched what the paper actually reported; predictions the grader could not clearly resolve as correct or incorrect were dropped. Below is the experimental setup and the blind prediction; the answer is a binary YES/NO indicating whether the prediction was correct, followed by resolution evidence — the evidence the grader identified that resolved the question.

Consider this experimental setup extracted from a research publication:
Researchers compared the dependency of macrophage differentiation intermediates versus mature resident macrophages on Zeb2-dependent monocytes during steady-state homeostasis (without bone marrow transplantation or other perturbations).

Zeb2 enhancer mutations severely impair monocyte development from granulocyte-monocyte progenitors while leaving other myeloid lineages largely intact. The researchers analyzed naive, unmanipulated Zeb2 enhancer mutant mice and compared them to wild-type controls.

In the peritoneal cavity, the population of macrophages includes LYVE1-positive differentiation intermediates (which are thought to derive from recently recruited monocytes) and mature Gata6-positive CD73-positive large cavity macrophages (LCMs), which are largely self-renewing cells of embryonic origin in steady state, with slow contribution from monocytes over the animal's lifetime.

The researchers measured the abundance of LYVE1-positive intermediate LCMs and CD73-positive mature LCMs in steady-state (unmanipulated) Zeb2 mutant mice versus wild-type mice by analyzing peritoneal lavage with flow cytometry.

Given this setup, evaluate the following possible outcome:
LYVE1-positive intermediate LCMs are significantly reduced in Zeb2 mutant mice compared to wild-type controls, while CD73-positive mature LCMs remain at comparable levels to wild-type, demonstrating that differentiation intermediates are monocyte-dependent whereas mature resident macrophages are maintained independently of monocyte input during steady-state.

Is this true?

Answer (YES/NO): YES